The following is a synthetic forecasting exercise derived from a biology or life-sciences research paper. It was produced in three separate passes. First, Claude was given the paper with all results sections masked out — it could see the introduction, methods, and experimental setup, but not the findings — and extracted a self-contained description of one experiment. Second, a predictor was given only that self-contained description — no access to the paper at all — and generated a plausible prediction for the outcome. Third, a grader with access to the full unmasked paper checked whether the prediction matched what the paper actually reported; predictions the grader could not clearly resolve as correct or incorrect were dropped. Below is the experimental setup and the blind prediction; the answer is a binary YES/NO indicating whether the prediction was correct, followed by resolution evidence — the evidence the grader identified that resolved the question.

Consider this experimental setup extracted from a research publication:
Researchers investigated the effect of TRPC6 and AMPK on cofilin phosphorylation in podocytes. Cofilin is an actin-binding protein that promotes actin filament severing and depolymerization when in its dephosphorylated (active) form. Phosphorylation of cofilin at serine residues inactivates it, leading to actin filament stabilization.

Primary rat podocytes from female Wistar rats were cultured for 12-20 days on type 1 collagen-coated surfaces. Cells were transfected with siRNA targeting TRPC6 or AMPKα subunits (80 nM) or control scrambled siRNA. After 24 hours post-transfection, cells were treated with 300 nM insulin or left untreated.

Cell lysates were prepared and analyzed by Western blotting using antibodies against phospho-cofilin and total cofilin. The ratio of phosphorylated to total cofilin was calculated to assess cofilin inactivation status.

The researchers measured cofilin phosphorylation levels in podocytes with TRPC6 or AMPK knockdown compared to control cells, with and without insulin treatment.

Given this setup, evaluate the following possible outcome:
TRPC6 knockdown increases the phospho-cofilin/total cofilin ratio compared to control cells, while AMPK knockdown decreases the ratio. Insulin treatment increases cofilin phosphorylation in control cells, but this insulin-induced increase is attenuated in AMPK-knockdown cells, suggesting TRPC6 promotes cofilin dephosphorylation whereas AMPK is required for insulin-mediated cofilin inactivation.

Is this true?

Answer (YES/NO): NO